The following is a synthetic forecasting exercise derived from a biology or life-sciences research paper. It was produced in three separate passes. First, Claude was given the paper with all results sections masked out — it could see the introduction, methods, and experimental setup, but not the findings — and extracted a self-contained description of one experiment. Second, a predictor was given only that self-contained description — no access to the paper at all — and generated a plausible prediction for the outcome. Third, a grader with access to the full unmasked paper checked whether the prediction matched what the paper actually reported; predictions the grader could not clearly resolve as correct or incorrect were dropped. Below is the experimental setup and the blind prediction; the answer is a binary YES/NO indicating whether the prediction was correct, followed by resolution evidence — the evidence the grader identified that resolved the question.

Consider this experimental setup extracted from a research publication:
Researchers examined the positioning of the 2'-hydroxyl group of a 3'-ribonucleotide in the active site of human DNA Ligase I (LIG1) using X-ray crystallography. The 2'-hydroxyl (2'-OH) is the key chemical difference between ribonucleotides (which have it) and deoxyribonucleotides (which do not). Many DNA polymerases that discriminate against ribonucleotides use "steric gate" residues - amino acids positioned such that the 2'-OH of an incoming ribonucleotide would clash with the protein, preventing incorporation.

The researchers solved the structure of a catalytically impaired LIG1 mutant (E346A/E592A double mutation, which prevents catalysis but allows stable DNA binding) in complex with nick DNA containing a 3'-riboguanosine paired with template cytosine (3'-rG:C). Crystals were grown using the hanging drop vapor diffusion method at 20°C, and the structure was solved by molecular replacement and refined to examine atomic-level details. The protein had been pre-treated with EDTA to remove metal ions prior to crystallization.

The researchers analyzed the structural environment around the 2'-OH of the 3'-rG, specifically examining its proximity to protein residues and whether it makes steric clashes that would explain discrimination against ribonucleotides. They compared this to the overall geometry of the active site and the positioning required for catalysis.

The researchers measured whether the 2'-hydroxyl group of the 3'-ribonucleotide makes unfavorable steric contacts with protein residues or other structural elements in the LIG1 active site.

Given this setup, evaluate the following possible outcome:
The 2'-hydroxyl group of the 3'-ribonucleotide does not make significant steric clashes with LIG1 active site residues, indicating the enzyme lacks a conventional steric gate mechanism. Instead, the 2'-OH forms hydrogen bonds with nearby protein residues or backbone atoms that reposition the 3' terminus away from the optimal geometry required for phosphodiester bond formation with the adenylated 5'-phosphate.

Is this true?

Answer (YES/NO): NO